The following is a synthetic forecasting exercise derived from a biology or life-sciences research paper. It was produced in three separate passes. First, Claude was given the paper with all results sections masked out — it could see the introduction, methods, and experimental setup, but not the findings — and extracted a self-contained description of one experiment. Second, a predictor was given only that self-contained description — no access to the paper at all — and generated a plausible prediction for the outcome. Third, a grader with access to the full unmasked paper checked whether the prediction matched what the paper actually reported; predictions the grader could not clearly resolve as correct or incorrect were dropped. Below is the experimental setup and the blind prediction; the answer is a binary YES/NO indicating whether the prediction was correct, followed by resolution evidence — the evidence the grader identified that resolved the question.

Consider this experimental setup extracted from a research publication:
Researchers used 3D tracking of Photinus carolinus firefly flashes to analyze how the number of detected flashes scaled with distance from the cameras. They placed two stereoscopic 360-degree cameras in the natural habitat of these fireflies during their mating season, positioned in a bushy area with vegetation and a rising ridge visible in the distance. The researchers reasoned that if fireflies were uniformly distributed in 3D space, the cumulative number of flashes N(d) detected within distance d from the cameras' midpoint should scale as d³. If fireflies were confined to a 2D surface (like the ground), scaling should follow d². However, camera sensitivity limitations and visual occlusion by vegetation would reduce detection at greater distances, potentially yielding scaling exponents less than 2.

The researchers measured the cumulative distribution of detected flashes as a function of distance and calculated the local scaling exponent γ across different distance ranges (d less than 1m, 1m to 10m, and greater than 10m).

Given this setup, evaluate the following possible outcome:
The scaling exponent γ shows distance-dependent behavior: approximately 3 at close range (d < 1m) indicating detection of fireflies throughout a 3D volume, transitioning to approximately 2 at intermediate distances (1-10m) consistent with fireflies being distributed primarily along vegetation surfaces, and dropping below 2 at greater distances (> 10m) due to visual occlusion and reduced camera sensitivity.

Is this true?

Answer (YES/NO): NO